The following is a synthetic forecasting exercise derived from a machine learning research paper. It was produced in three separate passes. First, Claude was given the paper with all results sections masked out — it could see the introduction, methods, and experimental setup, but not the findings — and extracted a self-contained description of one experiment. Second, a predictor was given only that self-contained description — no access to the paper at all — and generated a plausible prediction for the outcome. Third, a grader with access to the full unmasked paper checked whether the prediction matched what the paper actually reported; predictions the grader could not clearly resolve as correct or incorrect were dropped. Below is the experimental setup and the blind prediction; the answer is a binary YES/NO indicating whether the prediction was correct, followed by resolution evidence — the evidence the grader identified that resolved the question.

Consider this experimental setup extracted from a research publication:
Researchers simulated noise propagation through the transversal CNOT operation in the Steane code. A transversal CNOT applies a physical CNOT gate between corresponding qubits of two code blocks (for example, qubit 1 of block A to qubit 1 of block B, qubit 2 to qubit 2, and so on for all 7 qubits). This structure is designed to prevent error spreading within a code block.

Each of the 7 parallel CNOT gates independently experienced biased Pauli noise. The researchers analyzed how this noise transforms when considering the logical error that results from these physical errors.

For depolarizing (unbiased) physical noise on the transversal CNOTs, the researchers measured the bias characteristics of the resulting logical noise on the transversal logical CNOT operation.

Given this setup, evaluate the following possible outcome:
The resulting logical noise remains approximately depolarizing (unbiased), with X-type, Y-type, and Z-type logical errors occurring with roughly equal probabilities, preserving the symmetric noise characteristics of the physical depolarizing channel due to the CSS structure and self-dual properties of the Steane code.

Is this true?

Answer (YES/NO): NO